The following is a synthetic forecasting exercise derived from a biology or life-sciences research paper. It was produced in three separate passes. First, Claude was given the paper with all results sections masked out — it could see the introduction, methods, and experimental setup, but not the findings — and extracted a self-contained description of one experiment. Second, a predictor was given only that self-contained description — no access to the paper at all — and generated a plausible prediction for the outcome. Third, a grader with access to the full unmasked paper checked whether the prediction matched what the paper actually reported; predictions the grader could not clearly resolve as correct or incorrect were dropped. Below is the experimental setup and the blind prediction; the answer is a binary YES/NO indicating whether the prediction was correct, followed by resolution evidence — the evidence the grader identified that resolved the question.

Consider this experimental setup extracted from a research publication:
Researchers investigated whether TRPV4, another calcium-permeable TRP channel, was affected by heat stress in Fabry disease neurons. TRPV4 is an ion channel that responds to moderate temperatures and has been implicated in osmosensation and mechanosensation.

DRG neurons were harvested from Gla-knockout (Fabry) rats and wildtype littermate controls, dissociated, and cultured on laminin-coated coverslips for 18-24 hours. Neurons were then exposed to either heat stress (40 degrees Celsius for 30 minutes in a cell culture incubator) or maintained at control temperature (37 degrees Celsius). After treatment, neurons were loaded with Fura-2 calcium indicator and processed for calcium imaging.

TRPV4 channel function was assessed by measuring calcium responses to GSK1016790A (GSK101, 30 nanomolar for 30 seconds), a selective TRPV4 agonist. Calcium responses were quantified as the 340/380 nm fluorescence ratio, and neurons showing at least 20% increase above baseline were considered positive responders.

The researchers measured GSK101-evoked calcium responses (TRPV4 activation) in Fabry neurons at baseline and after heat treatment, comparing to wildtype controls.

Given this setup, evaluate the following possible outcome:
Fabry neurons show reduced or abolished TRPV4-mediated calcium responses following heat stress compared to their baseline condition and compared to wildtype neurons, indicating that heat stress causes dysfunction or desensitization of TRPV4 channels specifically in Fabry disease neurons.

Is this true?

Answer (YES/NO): NO